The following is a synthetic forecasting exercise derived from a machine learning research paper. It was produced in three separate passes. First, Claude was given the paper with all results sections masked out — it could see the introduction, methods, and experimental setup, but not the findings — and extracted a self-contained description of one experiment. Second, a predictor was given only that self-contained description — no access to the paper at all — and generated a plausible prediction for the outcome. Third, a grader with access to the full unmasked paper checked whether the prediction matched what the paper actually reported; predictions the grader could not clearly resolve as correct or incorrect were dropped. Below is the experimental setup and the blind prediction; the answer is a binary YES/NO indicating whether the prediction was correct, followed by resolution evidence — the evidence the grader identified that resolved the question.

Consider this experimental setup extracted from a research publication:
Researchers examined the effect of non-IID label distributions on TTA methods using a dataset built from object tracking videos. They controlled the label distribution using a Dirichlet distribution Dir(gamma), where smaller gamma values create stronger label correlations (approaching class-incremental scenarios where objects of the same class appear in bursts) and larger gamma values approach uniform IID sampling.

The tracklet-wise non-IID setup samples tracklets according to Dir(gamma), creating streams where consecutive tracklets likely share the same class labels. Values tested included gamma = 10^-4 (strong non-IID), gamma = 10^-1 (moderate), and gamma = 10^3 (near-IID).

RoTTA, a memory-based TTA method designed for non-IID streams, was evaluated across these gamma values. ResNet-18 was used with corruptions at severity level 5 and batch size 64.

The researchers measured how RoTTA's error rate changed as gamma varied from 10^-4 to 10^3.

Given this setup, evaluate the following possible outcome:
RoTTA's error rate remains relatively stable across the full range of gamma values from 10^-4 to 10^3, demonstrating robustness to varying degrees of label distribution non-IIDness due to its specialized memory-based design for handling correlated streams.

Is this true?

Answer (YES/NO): NO